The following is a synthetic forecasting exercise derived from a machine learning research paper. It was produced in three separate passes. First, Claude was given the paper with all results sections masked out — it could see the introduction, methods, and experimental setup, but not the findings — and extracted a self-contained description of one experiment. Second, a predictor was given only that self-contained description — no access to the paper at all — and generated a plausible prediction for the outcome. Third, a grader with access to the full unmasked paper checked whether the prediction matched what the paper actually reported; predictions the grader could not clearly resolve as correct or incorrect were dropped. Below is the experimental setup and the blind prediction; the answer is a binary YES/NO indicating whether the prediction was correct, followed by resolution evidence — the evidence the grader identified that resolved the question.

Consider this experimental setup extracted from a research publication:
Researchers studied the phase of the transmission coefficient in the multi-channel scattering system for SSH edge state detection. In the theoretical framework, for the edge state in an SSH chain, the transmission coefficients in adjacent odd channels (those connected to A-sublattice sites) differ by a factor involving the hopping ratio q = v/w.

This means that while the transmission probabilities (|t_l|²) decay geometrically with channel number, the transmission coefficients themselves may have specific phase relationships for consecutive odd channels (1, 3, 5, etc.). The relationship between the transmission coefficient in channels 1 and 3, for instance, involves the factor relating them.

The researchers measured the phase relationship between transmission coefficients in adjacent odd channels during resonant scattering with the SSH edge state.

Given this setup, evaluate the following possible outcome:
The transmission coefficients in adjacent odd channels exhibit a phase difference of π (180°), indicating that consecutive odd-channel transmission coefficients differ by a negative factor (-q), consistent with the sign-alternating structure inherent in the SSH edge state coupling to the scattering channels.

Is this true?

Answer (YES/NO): YES